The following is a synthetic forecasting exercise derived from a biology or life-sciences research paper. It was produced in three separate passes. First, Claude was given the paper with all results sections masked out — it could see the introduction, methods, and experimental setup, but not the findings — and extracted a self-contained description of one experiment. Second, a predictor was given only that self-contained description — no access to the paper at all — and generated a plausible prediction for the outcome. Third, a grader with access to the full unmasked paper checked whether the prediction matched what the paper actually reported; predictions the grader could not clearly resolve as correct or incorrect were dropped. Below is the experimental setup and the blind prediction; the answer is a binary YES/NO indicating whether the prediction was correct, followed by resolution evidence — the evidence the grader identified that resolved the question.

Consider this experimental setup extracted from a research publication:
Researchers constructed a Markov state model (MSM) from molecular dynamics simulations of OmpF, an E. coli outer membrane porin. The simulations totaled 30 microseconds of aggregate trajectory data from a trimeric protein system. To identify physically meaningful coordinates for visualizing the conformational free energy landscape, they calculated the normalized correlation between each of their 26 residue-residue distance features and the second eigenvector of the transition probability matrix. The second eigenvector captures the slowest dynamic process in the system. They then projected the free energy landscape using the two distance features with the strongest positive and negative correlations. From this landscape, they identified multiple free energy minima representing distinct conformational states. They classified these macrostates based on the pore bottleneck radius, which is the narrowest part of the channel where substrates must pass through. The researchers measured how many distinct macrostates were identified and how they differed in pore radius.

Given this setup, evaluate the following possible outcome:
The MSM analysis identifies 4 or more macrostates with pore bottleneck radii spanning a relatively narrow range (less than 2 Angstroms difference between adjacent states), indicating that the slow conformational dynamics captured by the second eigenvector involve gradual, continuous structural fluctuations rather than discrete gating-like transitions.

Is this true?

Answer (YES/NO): NO